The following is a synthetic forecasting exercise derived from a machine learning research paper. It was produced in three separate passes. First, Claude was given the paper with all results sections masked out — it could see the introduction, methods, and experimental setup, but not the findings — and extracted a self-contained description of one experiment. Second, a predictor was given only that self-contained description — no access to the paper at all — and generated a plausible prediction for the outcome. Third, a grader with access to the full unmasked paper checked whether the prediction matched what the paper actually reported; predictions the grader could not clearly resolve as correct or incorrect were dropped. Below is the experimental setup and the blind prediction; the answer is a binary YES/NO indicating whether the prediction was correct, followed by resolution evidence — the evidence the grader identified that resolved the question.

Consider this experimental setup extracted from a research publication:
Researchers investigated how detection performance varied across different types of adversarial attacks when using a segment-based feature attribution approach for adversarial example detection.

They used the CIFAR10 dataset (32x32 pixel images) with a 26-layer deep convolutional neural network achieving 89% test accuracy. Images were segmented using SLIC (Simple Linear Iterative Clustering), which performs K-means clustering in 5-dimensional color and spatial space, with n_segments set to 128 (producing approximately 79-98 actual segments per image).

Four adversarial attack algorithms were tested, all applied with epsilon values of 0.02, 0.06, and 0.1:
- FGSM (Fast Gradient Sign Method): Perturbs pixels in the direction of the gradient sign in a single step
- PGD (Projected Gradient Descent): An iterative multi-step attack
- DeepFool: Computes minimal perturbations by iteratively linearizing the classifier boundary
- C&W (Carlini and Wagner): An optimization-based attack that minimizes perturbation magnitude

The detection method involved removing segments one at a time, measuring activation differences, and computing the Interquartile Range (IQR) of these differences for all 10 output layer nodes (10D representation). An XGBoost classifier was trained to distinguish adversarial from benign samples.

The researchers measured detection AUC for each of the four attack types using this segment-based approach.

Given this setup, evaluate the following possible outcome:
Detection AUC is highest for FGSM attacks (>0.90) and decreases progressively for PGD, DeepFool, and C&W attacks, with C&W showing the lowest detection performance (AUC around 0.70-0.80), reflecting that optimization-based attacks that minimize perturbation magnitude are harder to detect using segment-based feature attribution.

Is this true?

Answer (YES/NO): NO